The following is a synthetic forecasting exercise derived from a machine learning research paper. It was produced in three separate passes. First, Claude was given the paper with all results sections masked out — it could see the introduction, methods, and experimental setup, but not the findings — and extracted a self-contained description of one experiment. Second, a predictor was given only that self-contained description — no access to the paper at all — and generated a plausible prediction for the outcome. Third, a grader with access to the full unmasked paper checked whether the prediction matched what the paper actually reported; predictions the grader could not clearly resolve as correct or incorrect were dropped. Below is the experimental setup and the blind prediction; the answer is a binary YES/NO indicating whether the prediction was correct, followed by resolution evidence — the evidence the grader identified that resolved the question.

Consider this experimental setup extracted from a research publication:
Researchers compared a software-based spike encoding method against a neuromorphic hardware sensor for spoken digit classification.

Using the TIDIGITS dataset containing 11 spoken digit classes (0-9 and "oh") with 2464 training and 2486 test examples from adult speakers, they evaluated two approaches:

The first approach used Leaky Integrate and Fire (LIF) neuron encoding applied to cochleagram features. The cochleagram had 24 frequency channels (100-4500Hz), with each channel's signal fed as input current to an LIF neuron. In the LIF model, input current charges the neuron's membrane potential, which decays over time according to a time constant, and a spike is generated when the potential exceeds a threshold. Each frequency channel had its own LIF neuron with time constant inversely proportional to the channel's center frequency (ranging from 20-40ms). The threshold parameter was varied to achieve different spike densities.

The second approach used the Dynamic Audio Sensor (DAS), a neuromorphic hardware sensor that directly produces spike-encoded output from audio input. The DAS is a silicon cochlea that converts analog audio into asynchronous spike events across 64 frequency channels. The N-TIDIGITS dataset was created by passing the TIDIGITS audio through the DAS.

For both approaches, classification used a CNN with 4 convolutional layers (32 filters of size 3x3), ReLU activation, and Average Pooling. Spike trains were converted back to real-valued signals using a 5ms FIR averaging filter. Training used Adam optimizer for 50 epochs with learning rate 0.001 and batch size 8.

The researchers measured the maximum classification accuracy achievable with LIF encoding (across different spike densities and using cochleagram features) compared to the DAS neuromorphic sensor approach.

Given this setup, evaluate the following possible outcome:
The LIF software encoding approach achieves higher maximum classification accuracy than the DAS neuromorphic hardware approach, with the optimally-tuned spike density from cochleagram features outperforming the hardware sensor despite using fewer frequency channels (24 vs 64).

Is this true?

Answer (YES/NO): YES